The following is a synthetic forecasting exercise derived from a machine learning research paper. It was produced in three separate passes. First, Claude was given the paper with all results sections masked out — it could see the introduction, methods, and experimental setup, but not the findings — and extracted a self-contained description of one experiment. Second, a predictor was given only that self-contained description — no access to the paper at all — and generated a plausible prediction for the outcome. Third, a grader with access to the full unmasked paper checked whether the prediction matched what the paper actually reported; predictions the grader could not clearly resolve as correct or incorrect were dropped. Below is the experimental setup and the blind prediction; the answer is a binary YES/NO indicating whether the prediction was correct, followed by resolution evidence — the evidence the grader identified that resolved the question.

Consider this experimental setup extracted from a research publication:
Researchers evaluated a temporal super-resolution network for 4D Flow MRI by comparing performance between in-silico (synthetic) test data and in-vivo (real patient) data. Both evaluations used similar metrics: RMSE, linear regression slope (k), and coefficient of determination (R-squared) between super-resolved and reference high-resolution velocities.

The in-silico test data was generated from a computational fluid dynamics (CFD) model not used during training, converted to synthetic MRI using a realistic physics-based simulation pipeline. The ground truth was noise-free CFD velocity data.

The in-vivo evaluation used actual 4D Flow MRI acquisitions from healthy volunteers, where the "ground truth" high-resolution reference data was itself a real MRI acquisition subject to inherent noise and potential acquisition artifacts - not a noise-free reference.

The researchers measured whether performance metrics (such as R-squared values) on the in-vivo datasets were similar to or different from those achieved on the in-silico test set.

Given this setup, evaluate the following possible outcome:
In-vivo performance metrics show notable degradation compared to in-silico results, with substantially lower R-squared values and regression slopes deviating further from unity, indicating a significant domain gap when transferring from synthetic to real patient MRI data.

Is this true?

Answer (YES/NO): NO